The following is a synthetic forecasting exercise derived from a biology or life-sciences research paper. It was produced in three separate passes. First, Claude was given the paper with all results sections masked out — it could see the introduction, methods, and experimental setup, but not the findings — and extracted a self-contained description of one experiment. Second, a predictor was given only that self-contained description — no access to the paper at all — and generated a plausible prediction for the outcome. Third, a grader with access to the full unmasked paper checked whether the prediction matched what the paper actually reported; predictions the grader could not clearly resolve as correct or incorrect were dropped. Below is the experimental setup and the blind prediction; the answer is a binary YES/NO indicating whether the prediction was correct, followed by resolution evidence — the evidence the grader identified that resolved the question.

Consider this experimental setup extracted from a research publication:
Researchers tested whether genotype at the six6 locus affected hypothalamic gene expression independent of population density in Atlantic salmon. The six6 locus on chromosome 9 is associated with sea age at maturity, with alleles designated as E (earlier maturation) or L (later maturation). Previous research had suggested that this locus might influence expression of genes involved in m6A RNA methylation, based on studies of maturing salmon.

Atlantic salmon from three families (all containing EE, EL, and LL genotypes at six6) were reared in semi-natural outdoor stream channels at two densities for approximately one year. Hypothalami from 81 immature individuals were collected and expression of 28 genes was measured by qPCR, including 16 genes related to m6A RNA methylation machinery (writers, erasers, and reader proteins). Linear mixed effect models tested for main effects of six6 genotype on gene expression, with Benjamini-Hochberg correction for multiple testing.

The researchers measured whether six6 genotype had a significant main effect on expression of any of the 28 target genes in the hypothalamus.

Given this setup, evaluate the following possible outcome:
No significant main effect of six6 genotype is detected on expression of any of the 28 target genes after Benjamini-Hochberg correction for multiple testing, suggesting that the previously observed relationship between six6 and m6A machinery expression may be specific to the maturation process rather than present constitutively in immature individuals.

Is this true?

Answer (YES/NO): NO